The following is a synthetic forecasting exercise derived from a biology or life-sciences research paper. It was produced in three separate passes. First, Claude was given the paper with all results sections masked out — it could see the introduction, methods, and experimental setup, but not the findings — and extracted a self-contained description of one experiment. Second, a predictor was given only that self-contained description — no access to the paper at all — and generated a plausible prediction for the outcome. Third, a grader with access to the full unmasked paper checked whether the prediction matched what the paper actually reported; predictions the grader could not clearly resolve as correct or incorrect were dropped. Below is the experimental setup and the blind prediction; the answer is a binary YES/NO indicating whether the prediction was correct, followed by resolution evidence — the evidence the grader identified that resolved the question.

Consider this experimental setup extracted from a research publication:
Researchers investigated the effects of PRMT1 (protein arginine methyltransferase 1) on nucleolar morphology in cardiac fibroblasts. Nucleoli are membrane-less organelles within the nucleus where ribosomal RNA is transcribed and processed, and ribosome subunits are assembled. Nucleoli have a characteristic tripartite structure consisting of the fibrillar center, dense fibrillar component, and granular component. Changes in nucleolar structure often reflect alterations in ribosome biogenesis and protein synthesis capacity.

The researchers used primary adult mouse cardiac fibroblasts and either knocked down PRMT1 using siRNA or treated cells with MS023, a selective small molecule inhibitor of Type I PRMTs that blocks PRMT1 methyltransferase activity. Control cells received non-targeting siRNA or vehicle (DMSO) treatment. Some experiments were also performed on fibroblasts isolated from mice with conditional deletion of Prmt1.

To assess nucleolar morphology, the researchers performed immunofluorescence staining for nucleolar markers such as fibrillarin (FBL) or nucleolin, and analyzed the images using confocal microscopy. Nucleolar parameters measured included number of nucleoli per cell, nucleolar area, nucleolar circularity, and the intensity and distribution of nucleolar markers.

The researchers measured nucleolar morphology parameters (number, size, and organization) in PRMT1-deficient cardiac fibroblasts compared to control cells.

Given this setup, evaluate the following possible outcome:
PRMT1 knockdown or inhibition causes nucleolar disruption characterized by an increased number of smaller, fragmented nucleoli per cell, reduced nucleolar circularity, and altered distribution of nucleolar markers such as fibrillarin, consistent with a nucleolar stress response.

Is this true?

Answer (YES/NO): NO